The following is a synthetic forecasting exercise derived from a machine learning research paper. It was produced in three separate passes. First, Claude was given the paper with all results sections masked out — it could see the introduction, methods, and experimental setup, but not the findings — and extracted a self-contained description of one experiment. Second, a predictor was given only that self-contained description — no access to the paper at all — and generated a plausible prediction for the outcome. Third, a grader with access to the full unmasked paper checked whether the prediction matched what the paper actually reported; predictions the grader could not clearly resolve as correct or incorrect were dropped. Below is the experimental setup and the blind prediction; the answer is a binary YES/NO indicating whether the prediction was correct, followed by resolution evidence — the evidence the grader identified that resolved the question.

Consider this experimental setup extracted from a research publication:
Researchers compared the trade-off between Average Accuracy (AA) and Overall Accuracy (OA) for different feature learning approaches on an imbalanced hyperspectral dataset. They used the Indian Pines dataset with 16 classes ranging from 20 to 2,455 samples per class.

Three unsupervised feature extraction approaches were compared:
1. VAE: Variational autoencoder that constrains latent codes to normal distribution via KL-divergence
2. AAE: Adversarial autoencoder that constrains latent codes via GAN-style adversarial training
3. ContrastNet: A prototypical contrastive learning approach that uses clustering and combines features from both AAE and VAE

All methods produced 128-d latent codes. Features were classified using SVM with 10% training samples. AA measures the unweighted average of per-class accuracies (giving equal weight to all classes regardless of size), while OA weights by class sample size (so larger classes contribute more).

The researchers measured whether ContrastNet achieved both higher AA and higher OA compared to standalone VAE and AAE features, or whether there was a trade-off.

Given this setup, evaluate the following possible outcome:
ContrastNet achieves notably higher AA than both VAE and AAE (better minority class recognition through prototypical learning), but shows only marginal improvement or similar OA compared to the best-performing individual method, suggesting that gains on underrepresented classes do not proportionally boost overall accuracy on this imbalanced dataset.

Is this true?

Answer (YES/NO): NO